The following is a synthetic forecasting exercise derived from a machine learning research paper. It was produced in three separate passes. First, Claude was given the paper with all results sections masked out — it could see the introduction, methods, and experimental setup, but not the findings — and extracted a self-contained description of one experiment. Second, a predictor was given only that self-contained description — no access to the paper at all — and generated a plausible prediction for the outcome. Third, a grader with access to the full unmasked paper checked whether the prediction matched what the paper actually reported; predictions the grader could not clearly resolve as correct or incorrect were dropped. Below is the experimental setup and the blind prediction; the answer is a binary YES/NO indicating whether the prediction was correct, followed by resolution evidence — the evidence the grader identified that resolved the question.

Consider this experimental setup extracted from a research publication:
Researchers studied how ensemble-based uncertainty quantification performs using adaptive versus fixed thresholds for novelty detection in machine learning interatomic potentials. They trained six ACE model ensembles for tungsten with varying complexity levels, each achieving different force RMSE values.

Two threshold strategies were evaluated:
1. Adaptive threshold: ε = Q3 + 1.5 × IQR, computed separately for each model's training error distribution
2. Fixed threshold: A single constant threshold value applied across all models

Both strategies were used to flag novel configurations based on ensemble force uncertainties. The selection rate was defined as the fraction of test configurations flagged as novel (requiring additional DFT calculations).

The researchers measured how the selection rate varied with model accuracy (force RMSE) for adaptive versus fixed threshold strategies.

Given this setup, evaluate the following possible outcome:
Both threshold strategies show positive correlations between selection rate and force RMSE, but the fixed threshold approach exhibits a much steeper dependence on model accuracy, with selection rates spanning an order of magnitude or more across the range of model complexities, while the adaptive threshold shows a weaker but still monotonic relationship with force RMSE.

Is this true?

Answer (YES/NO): NO